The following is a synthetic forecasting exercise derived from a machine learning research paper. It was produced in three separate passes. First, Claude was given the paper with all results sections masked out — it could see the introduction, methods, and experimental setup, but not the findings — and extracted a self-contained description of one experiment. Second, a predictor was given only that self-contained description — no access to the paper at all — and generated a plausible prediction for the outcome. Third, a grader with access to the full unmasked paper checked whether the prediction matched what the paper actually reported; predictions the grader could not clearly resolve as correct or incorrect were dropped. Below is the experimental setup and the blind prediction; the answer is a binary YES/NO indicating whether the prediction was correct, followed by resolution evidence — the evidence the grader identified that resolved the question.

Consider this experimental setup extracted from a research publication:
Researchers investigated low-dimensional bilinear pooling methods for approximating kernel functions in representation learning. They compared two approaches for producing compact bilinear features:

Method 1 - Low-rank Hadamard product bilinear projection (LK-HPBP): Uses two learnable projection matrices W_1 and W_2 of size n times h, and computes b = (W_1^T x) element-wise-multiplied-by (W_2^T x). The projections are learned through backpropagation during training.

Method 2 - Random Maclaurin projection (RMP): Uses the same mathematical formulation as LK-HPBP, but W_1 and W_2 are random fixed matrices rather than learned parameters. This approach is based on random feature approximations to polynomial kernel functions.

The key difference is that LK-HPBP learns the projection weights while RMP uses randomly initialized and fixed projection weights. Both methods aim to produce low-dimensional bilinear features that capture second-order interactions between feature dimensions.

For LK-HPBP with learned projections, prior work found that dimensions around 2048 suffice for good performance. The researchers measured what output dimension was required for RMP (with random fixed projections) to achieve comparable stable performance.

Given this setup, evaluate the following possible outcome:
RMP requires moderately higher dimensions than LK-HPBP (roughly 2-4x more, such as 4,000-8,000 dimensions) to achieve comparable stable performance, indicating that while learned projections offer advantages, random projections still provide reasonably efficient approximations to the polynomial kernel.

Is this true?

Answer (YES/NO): YES